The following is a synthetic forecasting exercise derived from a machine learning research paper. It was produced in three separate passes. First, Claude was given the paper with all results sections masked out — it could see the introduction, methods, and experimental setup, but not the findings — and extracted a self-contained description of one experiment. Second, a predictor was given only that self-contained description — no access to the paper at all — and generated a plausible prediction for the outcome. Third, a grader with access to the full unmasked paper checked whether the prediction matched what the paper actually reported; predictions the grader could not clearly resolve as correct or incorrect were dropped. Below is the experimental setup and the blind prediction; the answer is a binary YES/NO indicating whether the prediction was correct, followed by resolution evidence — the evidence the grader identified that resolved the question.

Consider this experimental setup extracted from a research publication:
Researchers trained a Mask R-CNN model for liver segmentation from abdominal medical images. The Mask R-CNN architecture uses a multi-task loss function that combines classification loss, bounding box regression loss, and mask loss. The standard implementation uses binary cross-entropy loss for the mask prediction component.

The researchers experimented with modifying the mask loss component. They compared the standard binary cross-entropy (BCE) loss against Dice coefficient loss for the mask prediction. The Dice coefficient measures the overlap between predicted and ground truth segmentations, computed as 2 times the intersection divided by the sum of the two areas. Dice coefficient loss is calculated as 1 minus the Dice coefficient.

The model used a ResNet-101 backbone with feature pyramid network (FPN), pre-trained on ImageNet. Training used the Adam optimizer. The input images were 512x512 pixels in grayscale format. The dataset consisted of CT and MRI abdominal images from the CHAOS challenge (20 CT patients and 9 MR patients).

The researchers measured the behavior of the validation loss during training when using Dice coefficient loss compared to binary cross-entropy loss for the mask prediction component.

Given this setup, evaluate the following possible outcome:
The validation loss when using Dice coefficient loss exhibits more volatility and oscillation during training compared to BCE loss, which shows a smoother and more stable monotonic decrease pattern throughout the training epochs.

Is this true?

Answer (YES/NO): NO